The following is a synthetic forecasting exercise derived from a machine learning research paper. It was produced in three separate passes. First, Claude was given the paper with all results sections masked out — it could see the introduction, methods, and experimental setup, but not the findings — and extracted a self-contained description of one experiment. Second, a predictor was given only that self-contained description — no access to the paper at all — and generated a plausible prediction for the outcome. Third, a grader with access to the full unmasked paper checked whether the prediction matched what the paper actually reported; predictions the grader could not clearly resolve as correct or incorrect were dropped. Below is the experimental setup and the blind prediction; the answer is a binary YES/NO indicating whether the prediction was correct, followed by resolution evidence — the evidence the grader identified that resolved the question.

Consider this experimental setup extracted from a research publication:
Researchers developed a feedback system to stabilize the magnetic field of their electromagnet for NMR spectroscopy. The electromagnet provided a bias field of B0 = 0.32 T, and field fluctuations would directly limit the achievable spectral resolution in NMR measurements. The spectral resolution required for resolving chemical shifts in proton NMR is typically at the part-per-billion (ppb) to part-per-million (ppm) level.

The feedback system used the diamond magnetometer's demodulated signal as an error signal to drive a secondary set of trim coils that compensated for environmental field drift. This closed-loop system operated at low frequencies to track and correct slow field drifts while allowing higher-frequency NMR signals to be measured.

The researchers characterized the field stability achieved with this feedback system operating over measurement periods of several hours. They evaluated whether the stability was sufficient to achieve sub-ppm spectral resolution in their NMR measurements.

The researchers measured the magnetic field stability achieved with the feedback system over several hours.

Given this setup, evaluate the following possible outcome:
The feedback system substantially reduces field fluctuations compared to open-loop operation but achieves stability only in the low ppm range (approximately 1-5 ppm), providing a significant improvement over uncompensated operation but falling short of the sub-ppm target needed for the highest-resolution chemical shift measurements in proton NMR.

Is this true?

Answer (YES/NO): NO